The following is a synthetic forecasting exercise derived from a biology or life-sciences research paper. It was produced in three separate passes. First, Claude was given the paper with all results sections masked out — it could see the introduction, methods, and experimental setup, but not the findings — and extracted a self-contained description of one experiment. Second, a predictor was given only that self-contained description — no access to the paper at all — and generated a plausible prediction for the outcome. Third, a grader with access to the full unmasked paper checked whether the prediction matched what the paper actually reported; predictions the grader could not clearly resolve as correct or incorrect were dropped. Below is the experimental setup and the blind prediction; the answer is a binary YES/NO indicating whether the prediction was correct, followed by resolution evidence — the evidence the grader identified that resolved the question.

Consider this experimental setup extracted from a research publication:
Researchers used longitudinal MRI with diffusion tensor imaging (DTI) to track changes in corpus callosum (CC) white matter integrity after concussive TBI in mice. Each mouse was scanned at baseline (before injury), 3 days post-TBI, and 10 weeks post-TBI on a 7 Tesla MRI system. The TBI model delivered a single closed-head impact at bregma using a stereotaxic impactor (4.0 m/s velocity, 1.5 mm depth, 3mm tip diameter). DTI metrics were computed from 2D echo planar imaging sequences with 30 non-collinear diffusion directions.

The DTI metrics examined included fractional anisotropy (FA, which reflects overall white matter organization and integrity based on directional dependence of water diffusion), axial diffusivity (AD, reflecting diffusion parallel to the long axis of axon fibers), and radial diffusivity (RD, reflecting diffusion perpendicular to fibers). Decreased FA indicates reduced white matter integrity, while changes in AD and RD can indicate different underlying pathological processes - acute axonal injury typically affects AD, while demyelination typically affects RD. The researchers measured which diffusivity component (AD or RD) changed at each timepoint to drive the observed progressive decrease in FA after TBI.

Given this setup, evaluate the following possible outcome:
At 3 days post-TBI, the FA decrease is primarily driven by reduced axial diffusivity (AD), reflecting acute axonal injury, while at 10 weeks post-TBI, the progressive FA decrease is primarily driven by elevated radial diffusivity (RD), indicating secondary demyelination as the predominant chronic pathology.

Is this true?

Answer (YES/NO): YES